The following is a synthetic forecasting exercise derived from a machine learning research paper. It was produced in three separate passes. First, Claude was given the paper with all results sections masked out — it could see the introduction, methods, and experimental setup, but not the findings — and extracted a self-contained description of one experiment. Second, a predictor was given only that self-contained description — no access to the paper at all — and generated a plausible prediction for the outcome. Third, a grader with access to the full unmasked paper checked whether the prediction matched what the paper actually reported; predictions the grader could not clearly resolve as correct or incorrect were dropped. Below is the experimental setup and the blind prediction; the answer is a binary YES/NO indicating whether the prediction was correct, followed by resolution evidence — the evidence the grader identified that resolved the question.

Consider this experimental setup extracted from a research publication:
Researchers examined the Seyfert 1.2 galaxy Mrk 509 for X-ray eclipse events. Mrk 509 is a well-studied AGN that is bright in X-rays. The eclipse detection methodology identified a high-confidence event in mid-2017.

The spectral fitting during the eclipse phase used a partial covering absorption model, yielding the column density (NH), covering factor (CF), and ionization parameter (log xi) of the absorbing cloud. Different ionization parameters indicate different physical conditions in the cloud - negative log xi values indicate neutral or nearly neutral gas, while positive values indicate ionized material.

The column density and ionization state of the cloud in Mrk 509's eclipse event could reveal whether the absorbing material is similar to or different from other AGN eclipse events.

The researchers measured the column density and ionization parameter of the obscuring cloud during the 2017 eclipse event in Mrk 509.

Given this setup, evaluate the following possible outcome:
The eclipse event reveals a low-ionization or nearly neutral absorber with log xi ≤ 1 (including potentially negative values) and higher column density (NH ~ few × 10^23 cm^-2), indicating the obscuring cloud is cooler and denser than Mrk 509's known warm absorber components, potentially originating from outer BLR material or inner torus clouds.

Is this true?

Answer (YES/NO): NO